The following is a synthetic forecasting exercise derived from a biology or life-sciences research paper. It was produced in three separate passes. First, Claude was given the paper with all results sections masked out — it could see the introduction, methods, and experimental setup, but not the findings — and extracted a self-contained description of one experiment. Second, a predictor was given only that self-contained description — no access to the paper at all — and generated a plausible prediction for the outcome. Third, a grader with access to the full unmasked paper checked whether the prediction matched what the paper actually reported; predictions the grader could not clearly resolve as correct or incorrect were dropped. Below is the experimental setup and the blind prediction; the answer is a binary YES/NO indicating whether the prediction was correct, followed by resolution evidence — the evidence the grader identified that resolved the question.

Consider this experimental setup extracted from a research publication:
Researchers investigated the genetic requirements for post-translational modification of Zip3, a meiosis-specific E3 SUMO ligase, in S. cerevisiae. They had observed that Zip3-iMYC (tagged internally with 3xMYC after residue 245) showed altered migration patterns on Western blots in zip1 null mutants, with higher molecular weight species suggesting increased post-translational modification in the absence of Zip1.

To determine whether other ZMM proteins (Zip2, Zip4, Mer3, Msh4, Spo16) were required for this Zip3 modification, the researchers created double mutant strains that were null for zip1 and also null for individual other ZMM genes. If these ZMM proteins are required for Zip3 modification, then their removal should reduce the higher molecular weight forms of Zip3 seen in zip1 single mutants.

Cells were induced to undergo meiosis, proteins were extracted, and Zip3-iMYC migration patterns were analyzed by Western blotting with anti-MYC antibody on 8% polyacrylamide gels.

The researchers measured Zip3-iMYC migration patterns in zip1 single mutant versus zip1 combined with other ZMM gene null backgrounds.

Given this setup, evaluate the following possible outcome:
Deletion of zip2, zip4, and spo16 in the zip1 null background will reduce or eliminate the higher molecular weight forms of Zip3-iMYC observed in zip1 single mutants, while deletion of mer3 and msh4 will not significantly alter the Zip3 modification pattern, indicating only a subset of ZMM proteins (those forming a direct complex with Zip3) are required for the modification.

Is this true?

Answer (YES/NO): NO